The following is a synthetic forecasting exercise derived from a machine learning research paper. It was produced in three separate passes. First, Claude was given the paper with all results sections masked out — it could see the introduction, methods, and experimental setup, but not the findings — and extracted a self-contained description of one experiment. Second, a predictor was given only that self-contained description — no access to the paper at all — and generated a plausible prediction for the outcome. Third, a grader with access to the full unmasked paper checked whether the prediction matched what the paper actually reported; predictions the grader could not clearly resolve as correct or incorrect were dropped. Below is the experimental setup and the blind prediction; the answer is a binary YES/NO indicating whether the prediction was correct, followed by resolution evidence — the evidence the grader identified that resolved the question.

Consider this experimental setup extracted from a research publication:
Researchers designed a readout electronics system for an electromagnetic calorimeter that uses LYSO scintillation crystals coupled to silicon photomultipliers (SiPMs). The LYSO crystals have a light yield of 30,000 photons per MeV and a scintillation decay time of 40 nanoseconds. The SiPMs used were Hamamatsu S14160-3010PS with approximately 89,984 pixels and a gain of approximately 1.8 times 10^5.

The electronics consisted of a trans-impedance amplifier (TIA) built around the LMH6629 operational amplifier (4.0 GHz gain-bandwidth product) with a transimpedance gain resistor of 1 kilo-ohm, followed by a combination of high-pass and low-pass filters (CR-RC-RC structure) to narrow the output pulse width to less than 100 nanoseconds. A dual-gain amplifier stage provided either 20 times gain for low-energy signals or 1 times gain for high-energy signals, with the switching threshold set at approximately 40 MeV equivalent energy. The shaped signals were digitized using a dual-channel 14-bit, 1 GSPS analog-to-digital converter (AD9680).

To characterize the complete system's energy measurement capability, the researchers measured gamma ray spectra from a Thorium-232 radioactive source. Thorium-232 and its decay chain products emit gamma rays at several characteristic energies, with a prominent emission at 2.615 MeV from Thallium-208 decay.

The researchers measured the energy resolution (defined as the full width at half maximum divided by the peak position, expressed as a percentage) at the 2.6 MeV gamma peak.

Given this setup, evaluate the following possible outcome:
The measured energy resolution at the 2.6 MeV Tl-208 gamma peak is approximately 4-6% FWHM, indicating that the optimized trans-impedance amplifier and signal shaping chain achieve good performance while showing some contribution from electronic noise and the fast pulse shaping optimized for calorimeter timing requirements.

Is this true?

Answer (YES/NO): YES